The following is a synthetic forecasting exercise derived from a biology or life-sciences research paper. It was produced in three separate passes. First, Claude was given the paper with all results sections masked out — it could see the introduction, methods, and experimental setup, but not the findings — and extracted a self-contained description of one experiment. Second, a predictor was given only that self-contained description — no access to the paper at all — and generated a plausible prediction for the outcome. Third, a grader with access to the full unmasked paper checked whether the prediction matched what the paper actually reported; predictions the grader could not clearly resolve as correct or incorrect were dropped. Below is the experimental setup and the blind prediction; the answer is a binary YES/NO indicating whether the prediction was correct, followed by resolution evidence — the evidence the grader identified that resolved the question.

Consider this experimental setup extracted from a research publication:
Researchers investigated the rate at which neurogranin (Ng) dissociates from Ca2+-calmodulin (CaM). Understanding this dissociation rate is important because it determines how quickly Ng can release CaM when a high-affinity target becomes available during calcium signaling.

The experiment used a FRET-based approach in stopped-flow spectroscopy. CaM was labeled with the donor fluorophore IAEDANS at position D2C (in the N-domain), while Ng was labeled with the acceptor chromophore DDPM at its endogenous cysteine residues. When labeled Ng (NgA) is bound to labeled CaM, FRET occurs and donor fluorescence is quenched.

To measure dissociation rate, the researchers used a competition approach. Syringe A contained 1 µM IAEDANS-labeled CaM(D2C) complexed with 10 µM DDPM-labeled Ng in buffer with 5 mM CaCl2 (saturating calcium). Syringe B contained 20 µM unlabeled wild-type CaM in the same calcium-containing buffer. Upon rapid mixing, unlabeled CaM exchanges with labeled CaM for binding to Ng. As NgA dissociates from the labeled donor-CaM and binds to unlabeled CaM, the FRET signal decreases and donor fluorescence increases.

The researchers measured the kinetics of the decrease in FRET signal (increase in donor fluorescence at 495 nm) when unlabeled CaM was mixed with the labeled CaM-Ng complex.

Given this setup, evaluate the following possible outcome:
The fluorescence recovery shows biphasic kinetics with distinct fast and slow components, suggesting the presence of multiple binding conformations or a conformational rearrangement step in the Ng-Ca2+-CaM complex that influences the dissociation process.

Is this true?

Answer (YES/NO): YES